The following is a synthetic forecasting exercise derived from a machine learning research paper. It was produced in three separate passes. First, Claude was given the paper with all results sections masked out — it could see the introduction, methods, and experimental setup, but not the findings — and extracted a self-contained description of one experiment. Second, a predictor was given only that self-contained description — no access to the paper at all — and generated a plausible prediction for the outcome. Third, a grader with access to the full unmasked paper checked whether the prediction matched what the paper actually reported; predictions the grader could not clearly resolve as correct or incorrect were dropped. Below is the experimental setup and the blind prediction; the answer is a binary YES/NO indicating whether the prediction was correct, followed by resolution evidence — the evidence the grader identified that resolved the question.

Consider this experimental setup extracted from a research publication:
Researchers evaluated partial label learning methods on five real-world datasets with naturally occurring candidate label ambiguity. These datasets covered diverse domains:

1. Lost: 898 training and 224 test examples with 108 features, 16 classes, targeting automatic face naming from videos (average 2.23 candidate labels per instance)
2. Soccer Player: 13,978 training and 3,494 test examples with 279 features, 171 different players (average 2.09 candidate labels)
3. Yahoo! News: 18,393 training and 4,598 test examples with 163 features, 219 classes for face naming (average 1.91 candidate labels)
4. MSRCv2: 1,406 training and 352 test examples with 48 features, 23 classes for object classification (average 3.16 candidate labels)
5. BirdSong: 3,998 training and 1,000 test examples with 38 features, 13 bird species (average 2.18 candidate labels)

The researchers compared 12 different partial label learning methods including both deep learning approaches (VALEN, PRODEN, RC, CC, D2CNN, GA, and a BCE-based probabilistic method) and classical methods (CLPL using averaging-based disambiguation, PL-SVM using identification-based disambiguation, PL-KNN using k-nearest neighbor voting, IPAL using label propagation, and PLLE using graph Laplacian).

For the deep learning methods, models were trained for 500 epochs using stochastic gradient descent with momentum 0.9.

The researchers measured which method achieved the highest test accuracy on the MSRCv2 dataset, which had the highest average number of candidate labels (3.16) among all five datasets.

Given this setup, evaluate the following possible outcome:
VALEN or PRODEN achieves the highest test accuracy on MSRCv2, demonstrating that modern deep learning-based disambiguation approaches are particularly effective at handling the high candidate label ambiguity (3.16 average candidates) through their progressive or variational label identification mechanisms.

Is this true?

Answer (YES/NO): NO